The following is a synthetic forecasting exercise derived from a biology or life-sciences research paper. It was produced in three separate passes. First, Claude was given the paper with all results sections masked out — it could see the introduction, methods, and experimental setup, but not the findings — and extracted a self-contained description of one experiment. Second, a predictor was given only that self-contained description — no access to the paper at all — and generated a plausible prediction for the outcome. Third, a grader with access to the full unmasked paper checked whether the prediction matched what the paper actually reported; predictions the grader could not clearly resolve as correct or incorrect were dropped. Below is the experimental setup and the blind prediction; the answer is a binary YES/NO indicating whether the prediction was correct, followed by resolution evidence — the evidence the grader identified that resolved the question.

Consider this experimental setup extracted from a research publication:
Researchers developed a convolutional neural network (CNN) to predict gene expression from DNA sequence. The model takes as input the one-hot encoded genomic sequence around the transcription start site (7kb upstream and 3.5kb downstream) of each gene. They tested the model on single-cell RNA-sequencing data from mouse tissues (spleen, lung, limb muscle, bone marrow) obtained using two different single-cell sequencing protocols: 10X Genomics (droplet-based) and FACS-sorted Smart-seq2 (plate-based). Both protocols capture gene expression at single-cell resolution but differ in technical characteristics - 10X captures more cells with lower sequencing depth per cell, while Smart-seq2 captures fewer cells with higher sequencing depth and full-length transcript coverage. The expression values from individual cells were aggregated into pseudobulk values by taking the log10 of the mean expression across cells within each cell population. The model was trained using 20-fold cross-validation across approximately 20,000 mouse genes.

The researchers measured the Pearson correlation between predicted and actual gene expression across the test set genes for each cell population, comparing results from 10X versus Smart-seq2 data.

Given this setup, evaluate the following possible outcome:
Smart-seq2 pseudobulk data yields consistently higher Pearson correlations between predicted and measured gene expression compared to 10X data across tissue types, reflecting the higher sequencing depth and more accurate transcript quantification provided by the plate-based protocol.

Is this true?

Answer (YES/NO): NO